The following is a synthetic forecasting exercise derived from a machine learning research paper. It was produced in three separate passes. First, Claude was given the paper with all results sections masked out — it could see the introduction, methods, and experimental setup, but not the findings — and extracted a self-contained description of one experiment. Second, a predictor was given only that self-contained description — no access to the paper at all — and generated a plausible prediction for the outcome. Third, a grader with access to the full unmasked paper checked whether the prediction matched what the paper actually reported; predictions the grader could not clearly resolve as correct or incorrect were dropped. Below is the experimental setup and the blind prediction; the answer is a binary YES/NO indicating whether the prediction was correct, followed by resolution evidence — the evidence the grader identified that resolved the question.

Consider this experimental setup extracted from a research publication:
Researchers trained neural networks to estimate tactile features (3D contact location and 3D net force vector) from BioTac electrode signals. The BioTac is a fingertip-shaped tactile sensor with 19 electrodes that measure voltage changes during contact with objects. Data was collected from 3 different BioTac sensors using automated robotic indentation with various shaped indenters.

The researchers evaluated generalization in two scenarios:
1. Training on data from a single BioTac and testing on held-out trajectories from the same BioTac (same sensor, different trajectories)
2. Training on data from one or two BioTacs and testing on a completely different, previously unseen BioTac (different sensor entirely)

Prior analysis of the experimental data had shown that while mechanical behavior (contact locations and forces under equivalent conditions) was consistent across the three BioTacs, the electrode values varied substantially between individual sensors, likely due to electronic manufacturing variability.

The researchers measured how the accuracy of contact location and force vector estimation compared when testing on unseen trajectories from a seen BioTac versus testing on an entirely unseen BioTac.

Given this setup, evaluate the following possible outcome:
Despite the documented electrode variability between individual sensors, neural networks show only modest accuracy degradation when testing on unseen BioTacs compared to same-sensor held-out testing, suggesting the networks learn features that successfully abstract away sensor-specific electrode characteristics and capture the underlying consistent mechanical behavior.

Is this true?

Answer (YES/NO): YES